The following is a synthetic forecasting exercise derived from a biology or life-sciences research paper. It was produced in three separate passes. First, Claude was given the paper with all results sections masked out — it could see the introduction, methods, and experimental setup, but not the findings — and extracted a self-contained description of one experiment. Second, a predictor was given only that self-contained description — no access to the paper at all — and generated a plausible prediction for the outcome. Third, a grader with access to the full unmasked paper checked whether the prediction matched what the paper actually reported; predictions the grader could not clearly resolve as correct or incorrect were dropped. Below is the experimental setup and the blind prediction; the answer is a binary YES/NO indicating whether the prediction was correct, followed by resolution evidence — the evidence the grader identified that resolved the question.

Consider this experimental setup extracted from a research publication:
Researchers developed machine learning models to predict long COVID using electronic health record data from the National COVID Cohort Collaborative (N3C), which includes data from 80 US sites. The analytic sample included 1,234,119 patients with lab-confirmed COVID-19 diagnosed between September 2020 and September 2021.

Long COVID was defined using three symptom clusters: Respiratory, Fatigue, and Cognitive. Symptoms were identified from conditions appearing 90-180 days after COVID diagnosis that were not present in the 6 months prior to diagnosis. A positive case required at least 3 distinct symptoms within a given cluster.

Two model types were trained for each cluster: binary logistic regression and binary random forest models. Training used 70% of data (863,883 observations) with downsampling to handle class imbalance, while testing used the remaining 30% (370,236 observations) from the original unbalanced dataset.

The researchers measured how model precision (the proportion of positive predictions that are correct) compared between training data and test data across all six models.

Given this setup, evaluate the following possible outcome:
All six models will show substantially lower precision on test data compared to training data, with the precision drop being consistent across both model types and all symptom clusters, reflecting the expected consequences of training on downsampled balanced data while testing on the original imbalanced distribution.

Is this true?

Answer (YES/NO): YES